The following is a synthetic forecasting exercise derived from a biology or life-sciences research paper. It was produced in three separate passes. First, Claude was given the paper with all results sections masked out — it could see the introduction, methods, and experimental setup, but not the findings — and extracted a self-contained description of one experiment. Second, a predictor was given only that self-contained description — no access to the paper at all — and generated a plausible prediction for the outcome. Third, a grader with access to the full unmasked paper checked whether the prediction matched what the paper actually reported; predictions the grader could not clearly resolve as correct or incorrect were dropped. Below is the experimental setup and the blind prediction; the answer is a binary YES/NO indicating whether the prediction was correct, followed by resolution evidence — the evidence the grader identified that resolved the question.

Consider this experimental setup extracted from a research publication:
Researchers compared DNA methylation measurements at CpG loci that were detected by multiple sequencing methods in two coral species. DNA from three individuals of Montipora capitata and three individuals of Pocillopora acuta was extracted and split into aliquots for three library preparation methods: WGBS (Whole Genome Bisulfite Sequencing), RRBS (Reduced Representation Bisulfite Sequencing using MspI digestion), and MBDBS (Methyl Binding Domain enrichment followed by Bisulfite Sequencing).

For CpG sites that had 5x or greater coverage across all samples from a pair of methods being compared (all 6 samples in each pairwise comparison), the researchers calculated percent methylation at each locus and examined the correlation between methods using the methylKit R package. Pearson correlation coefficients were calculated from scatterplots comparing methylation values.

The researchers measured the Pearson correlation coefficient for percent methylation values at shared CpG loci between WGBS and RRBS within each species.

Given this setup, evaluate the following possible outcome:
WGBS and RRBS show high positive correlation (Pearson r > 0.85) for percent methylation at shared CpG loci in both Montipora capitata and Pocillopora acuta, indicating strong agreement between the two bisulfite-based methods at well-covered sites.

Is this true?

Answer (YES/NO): NO